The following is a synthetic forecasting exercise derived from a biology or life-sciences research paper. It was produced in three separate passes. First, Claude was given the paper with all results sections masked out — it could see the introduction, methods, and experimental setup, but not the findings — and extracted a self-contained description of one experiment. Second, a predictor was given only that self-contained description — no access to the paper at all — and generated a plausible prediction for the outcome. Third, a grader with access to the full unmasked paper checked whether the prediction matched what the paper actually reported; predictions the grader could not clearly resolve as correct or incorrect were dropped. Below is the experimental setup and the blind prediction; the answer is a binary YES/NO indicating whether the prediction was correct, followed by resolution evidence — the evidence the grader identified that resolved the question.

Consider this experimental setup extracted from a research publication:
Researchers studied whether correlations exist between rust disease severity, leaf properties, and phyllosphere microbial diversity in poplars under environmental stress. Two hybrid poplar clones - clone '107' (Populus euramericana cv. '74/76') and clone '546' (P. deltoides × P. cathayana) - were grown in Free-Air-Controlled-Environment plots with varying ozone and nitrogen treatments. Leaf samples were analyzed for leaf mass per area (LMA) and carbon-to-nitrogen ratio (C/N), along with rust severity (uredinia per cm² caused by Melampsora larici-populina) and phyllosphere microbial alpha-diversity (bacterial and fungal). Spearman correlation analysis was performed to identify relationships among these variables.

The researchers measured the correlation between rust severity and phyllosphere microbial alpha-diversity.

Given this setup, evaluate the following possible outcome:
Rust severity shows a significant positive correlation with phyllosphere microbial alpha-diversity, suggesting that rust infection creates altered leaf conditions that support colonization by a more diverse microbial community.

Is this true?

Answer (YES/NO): NO